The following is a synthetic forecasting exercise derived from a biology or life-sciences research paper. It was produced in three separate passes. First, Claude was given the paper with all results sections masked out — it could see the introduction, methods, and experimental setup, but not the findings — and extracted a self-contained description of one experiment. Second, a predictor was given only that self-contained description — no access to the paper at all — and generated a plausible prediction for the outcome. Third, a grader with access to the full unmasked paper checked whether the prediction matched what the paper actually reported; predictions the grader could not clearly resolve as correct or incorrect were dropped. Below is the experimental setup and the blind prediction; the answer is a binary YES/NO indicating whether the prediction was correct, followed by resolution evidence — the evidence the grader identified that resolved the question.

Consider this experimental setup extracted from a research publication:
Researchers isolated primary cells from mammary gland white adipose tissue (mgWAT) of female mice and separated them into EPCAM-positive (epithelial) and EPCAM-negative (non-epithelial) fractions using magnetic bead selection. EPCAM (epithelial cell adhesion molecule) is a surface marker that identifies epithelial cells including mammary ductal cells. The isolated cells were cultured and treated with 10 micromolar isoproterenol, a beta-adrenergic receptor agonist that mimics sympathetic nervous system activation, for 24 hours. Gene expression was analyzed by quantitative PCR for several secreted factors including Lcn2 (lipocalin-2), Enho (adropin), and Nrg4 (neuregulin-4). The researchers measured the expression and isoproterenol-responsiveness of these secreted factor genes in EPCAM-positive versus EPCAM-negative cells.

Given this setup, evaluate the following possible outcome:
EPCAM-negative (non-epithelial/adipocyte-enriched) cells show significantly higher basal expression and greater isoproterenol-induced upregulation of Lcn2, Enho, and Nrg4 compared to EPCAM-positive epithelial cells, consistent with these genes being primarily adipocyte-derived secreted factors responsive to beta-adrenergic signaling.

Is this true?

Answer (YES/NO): NO